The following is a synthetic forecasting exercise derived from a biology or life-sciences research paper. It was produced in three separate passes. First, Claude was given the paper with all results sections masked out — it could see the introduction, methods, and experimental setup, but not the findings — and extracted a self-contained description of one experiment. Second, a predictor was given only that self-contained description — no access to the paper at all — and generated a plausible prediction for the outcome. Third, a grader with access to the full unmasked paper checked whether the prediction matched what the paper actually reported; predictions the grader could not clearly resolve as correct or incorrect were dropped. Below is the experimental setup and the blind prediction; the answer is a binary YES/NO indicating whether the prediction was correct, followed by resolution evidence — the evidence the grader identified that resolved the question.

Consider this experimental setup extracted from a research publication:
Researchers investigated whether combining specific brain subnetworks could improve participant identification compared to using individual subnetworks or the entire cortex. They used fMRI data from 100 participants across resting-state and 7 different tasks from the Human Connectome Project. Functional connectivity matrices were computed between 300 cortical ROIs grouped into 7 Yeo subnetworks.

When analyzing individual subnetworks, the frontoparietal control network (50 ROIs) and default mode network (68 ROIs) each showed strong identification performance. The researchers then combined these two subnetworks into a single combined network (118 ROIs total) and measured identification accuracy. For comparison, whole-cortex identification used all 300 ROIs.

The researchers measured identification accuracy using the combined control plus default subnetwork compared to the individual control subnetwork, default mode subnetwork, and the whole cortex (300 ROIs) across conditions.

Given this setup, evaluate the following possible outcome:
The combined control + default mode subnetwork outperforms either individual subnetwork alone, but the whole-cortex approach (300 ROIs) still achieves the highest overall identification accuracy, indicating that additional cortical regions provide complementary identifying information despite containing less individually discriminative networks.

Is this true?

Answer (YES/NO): NO